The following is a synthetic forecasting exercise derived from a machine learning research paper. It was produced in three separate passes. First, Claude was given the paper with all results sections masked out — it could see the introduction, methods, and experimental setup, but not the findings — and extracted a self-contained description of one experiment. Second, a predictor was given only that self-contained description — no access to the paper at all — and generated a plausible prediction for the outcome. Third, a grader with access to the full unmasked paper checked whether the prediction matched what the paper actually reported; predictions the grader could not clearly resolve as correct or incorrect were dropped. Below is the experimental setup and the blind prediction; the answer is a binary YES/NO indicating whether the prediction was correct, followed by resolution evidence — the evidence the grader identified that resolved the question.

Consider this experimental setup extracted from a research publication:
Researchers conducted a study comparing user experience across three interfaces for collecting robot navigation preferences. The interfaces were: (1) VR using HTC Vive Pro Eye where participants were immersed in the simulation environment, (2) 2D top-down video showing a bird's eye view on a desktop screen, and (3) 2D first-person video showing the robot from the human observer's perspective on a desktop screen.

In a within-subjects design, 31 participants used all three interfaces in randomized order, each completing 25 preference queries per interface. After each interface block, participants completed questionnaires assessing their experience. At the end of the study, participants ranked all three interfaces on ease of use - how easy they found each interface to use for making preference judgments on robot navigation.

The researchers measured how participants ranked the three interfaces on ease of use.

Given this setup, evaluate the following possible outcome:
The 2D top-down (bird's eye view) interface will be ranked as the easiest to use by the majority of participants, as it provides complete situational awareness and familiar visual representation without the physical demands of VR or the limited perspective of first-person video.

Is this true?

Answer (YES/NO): NO